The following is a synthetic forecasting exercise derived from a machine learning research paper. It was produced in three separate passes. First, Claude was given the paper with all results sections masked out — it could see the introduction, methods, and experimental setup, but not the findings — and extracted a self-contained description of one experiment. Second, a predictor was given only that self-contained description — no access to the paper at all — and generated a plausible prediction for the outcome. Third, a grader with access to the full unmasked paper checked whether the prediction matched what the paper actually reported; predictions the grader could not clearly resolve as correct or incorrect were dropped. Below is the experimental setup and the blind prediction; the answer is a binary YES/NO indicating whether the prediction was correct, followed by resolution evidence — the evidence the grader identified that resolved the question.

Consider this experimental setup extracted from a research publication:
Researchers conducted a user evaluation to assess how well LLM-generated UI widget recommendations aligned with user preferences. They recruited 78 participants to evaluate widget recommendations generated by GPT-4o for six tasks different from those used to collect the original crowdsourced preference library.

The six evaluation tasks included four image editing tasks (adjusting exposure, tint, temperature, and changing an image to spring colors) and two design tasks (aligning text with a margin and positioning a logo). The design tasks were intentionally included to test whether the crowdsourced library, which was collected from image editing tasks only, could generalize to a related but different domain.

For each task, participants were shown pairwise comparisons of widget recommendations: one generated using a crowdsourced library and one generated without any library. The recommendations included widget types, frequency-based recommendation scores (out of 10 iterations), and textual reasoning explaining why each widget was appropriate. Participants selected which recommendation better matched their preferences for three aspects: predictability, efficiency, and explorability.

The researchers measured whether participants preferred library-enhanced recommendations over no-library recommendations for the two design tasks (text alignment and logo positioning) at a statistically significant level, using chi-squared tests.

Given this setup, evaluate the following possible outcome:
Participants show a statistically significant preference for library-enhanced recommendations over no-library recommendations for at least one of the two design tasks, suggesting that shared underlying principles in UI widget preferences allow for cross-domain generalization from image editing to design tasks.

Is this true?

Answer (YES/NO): YES